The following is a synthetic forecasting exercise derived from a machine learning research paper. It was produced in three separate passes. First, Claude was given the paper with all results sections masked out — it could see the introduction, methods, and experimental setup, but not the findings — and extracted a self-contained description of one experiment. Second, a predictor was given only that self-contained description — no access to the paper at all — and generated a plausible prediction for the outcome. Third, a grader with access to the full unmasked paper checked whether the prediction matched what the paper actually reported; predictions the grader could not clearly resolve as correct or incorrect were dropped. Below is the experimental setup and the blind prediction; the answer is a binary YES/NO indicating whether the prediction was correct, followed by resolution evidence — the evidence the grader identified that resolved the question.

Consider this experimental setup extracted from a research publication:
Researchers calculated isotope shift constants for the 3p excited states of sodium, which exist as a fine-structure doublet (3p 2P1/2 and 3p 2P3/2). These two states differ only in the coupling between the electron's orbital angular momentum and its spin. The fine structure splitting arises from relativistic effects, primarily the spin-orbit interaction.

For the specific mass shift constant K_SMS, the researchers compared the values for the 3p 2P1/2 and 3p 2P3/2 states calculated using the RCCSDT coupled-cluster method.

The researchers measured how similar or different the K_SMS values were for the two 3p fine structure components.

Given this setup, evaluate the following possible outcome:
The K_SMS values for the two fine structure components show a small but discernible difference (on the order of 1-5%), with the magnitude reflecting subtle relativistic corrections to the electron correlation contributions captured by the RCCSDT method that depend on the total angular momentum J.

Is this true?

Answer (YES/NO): NO